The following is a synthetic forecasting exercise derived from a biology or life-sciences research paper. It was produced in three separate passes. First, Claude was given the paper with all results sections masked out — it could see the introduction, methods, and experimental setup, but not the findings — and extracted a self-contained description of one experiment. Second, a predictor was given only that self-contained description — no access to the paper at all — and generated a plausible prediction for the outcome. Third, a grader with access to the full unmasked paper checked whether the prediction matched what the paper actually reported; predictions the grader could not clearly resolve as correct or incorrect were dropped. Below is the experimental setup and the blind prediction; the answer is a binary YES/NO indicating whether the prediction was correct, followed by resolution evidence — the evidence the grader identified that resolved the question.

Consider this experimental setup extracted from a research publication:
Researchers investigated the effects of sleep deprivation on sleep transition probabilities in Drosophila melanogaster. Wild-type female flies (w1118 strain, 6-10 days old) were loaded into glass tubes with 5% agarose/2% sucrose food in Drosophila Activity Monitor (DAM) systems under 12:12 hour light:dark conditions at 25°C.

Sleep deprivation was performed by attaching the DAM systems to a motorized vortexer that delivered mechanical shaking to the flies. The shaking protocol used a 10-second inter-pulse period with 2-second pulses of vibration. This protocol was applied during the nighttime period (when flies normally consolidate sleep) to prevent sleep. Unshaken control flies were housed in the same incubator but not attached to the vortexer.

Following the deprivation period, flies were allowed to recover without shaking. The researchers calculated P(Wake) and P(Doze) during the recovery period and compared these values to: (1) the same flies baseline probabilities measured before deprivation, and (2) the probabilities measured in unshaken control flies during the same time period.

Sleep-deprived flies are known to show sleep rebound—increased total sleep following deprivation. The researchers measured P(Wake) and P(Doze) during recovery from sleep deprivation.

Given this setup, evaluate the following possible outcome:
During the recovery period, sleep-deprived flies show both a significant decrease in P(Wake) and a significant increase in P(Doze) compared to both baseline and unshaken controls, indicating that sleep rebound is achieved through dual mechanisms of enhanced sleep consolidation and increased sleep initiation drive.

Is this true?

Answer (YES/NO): NO